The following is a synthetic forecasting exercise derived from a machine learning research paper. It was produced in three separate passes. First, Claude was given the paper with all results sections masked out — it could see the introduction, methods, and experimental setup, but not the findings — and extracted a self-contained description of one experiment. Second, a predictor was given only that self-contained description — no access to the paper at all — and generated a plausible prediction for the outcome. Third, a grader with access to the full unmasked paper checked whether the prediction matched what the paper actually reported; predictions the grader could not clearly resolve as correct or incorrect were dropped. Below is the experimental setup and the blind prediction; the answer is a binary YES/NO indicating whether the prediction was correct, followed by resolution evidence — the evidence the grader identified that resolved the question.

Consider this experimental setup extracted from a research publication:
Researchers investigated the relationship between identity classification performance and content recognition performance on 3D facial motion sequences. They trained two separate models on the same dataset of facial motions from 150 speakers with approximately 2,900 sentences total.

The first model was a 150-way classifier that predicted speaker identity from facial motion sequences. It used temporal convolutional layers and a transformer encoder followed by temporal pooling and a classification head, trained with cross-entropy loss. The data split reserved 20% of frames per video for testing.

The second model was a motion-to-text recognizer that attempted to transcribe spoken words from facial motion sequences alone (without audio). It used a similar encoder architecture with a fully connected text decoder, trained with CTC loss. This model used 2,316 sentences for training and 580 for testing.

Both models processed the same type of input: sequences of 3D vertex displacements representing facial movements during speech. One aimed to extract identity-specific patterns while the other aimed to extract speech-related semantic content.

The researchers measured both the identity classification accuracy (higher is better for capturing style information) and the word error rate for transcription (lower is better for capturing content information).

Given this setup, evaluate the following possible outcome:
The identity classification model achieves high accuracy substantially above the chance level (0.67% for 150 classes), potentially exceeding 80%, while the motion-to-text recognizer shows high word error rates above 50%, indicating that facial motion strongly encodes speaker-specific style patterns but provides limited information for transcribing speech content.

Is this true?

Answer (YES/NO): NO